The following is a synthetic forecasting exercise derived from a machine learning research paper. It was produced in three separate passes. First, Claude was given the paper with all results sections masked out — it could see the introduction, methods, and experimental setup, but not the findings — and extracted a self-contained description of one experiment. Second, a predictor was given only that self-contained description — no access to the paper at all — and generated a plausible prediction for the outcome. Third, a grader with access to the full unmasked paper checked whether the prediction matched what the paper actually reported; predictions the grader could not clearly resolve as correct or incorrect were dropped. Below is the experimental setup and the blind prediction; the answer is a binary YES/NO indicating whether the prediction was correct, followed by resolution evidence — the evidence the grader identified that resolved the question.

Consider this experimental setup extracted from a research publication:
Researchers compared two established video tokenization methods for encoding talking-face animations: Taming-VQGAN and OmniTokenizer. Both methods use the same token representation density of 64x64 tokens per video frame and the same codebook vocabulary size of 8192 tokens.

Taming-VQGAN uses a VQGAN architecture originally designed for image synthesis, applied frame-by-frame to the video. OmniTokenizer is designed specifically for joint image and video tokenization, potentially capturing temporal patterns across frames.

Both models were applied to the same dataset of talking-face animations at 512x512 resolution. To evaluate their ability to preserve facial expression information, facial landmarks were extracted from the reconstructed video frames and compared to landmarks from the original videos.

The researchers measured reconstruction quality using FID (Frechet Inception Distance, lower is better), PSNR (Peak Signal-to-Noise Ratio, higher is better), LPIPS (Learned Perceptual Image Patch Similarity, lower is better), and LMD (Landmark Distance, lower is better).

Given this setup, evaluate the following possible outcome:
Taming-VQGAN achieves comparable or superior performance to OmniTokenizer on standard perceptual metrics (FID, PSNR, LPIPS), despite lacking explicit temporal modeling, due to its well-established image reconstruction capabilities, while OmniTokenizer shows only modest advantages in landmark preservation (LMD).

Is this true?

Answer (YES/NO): NO